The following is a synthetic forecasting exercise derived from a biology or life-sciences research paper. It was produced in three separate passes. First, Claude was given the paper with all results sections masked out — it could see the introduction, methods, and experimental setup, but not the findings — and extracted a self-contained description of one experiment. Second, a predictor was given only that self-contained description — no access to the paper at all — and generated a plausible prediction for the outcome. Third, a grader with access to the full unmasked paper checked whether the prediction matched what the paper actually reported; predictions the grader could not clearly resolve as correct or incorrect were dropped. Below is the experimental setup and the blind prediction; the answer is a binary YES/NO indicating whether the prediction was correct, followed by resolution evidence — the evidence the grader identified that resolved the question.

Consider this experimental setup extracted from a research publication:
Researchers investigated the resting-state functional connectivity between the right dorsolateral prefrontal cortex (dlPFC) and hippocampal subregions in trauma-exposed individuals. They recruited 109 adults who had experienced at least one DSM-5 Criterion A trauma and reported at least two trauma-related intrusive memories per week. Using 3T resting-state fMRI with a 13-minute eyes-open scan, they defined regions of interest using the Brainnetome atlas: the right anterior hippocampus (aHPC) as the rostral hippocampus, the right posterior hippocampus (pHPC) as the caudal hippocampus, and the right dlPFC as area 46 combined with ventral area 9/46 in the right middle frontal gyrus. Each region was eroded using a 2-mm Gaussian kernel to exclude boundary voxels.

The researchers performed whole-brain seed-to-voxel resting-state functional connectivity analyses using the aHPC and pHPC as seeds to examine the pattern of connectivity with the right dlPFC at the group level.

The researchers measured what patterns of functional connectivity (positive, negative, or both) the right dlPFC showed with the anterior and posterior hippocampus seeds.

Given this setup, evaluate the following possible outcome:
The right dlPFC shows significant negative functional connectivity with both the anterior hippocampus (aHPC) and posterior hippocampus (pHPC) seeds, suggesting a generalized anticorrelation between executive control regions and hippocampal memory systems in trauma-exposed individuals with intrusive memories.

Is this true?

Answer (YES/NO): NO